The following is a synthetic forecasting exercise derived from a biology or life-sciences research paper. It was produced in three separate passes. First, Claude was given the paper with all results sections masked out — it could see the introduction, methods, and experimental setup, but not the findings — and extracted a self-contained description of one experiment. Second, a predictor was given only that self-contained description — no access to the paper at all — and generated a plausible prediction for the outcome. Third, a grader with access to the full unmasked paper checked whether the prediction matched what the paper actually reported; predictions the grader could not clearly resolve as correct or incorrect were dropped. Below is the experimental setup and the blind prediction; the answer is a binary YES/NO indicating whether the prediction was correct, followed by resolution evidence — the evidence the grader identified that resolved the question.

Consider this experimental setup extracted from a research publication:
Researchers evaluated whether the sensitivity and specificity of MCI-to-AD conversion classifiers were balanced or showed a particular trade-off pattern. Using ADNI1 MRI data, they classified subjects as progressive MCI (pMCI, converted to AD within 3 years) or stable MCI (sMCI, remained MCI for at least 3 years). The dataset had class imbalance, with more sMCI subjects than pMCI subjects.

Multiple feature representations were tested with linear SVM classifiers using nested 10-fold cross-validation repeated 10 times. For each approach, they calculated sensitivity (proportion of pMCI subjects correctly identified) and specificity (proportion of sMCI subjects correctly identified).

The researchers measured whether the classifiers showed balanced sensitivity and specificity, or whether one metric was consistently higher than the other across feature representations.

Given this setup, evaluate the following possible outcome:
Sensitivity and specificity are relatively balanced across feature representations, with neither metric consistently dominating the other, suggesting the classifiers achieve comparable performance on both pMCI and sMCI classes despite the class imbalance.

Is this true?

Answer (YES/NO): NO